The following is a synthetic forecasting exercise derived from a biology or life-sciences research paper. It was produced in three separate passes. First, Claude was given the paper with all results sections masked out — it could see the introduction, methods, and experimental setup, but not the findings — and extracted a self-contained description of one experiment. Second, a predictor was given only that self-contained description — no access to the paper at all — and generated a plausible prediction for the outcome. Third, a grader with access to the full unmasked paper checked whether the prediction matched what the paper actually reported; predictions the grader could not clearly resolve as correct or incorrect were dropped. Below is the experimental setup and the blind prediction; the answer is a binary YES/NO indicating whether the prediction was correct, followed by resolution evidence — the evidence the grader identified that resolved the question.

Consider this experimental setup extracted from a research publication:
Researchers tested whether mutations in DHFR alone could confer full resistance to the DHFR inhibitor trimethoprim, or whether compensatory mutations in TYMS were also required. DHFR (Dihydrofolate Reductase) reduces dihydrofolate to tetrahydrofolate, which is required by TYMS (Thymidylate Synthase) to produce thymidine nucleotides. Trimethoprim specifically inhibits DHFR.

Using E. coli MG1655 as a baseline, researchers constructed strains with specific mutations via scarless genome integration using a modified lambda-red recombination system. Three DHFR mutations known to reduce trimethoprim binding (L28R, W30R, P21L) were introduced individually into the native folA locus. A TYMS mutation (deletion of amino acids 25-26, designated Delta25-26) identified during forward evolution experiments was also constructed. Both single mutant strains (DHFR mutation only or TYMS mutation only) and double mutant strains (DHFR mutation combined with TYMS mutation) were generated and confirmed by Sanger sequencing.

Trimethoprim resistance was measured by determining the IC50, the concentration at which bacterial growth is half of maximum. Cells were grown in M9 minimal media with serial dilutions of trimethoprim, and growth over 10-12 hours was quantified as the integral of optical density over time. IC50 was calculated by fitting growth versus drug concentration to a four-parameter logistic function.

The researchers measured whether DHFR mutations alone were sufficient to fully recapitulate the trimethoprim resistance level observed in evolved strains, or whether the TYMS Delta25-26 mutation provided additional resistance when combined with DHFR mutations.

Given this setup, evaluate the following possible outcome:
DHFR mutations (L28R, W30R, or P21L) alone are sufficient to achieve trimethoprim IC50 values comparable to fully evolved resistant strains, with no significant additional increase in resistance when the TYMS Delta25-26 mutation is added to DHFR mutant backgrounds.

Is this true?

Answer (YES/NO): NO